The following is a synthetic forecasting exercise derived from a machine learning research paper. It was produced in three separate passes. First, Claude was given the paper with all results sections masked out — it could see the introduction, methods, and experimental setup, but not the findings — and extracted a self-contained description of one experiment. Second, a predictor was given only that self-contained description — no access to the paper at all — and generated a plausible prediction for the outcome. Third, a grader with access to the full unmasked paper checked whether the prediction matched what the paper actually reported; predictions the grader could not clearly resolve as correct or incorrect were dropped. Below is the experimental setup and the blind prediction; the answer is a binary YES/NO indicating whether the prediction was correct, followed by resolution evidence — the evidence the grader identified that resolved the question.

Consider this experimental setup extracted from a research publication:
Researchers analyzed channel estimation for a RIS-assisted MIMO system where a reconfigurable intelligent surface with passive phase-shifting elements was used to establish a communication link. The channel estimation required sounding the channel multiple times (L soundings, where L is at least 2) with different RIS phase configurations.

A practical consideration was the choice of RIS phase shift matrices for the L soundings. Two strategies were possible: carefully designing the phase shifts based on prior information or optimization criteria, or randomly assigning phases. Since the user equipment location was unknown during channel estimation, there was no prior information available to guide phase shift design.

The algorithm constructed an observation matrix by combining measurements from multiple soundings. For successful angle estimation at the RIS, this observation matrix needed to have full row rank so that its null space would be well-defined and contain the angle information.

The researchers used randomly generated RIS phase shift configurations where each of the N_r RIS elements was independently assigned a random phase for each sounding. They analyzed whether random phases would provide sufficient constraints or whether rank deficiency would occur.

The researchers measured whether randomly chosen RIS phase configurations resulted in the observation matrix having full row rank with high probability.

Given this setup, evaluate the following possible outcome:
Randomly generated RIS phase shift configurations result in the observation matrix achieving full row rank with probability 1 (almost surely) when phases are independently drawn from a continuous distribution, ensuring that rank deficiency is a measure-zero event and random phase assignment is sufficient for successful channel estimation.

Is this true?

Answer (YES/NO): YES